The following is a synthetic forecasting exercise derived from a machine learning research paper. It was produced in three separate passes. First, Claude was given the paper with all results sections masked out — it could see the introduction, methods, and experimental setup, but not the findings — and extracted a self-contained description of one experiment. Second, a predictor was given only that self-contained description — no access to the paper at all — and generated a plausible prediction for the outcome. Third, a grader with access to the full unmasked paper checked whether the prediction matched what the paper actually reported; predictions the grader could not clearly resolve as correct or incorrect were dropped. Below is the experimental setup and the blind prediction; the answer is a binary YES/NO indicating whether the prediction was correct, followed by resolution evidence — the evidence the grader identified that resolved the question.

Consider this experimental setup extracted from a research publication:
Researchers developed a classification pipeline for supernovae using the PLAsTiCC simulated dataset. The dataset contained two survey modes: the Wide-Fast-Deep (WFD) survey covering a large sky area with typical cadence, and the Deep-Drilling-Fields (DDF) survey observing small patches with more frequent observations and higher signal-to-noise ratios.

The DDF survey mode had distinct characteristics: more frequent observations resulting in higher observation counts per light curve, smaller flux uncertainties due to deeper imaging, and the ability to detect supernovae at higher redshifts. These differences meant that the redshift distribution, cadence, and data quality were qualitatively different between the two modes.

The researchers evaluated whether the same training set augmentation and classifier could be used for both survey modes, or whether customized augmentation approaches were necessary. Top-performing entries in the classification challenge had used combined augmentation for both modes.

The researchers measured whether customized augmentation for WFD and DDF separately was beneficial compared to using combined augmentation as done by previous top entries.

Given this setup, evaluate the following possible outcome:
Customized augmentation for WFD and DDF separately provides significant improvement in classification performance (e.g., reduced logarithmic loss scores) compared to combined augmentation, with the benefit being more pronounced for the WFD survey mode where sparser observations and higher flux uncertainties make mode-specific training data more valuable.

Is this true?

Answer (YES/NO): NO